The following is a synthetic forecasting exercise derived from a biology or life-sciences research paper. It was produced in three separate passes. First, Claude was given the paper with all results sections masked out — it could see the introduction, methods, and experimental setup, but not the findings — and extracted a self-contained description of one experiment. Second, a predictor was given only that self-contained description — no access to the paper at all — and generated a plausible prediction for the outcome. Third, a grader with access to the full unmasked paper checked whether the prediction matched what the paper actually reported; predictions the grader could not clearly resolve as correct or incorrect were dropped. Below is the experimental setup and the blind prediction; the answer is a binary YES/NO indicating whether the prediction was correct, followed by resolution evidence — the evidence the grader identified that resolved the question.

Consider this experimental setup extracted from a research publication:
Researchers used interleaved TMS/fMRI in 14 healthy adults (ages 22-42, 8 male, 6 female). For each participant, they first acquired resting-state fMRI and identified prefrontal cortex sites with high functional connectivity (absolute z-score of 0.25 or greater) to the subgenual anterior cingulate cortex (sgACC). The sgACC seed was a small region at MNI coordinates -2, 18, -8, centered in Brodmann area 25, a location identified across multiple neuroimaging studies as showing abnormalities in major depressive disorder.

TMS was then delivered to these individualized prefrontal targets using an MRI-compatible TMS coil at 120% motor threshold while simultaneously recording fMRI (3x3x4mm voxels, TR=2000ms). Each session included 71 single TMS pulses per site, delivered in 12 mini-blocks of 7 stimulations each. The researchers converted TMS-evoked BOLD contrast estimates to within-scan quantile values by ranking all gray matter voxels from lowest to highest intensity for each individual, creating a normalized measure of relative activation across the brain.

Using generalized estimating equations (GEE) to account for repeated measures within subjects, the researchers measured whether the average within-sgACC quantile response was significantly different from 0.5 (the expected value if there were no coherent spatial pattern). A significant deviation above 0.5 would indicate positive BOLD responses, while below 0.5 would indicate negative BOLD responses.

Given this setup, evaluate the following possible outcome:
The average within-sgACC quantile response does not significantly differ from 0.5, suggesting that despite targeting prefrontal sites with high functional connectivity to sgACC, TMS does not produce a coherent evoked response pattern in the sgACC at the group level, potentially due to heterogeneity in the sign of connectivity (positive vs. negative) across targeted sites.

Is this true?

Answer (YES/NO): NO